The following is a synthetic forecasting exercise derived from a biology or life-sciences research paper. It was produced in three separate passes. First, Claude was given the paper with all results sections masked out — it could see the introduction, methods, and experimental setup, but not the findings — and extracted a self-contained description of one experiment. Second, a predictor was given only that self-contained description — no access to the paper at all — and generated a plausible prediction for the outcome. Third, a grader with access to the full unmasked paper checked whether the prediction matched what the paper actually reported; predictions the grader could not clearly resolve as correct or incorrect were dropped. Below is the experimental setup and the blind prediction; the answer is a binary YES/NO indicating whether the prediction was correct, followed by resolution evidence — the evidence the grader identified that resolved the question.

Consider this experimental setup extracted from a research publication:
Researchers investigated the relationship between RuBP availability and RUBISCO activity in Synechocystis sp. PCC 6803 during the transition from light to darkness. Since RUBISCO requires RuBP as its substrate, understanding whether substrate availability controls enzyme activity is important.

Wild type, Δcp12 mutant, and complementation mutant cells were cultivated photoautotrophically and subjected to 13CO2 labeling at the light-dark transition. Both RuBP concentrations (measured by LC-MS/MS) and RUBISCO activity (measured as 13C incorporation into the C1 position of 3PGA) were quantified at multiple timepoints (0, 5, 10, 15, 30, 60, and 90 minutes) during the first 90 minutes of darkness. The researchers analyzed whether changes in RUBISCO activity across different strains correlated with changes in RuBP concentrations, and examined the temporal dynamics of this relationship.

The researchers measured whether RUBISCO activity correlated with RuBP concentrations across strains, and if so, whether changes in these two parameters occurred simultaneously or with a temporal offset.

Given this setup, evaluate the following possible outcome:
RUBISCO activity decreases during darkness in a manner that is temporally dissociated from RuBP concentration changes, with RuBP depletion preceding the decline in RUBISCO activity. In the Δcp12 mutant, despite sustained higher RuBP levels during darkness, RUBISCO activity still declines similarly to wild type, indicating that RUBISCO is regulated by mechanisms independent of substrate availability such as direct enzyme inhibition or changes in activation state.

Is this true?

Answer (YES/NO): NO